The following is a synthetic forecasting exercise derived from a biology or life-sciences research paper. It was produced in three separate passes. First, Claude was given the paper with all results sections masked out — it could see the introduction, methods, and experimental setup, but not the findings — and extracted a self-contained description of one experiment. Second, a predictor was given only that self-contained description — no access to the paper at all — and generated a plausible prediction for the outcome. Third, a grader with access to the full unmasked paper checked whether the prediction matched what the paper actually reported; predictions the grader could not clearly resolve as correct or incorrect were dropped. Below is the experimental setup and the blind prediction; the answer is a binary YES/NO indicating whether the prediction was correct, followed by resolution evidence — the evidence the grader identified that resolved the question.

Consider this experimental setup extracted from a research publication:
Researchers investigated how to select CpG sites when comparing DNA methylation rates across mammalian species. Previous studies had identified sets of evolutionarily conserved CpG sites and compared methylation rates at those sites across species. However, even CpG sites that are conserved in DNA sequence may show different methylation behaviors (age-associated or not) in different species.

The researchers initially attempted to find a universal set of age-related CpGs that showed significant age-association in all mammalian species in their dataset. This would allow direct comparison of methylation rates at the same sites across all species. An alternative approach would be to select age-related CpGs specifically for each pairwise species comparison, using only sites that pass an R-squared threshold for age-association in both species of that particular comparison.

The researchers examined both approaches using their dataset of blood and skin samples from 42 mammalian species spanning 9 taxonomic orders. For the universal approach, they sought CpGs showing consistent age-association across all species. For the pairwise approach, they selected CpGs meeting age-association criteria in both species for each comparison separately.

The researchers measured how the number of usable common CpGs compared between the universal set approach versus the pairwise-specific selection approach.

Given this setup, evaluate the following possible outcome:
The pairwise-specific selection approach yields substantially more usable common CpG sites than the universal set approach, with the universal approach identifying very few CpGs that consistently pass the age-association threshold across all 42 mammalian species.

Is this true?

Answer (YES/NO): YES